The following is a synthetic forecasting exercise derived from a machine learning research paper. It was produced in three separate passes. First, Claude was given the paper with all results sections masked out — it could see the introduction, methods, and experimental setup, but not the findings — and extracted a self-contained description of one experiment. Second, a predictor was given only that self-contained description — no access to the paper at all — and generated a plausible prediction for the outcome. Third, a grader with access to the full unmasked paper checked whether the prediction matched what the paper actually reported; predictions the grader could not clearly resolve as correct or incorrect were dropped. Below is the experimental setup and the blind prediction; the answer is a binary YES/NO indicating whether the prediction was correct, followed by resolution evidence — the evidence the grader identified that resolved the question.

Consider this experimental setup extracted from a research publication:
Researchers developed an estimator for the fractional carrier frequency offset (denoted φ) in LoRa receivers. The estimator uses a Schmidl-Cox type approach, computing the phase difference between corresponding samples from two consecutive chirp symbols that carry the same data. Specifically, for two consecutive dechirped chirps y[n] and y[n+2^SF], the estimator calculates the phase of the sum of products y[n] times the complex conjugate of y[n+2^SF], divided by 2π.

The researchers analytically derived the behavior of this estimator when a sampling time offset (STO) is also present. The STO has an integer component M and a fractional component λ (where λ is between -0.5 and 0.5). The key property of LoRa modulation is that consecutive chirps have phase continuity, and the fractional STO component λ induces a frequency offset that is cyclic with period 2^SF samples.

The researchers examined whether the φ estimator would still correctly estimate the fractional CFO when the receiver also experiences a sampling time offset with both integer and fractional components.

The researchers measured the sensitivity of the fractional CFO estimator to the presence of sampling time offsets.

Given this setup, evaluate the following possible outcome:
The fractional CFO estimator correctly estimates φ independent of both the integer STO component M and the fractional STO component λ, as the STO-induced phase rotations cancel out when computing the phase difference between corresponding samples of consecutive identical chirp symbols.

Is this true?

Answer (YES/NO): YES